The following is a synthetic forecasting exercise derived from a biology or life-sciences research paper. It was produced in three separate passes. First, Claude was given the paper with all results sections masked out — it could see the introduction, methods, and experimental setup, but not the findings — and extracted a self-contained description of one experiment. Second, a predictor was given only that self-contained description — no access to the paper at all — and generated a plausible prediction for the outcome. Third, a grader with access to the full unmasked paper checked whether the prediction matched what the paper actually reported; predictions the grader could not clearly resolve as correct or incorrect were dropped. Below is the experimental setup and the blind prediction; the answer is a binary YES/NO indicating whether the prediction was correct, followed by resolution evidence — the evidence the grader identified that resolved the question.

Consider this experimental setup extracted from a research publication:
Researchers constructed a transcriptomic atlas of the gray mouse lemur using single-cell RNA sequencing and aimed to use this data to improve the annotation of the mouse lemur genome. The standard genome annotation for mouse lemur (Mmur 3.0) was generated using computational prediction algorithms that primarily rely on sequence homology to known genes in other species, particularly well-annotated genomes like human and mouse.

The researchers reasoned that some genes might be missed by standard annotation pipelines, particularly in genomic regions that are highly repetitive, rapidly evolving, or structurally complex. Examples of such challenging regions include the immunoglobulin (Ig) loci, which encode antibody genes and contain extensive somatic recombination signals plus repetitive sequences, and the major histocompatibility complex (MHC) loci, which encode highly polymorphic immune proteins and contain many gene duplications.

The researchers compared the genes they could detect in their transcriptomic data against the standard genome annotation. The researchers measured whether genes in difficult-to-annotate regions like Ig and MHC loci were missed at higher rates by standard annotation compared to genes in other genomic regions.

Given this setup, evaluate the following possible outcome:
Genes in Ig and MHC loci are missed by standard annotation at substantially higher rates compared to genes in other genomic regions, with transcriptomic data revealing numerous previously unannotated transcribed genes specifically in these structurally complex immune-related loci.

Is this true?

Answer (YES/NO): YES